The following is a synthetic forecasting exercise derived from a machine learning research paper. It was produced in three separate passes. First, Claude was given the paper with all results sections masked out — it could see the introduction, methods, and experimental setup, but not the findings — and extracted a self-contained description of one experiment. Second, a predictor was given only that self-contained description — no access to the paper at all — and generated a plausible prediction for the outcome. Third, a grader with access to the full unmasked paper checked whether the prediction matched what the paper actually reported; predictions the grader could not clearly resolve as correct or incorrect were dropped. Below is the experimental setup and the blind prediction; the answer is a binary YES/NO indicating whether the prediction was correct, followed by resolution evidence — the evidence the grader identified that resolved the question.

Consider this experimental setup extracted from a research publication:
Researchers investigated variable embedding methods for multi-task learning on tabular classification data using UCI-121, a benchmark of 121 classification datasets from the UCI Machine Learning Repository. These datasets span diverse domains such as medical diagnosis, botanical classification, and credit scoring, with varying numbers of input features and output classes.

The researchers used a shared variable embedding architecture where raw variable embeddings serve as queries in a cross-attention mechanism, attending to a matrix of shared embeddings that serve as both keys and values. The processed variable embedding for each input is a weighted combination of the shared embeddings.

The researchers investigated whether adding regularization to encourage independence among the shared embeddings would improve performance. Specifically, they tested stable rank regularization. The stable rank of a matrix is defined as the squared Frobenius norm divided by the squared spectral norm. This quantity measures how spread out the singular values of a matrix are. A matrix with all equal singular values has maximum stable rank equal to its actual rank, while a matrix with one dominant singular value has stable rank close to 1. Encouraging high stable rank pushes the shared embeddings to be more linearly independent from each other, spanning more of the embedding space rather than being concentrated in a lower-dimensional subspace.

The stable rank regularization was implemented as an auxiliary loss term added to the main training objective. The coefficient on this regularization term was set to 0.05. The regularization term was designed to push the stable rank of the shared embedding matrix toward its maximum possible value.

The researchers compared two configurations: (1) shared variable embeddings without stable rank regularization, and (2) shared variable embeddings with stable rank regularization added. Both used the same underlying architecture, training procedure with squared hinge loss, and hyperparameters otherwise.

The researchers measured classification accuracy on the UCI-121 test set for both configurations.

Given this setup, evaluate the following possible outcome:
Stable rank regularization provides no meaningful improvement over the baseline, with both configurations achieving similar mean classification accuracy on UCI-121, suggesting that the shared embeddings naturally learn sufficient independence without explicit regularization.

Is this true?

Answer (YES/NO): NO